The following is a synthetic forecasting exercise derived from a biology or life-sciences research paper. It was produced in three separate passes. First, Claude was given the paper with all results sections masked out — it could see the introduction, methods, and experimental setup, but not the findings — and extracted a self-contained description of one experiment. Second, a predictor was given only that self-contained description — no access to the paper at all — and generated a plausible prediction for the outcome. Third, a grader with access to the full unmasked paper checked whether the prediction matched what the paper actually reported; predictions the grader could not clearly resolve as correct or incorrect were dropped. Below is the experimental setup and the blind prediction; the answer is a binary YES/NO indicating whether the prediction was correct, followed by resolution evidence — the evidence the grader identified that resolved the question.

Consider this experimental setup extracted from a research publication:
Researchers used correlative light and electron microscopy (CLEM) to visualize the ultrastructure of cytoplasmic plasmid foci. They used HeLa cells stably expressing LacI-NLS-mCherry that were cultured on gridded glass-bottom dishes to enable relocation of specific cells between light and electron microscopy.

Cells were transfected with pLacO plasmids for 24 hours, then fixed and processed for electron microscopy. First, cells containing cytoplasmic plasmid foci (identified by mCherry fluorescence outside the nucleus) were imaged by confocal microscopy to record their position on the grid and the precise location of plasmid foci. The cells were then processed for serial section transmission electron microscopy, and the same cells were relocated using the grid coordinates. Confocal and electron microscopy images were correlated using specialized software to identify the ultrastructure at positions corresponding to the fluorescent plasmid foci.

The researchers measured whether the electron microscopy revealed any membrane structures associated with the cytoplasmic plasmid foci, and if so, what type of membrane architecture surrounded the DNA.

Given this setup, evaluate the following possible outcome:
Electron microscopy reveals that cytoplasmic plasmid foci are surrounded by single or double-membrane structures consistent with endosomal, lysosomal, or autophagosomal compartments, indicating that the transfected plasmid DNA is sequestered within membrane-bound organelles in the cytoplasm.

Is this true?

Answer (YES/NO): NO